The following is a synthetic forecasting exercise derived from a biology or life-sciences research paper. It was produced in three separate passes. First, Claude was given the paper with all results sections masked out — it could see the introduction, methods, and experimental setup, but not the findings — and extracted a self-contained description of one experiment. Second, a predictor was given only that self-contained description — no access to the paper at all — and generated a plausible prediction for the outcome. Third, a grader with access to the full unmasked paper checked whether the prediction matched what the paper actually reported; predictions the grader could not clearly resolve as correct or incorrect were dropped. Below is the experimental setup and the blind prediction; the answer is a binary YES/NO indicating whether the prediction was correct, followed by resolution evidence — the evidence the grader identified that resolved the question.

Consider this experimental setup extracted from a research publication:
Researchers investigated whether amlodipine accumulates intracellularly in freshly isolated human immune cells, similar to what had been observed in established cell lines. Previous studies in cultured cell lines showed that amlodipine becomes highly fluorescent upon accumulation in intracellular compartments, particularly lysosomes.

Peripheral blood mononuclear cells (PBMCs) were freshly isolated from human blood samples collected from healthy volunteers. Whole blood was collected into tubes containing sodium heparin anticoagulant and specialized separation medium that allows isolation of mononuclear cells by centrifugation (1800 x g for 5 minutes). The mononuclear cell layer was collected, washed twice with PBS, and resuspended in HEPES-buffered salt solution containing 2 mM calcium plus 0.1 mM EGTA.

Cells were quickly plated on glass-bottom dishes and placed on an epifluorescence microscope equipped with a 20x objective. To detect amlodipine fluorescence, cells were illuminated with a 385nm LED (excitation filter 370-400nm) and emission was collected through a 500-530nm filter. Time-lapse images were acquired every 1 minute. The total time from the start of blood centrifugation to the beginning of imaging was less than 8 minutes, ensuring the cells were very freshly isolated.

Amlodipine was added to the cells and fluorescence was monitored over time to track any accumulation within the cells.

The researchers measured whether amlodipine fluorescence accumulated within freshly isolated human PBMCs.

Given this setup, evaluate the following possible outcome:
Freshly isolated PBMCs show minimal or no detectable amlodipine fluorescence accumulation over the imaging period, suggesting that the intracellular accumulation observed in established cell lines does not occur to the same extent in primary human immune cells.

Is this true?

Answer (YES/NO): NO